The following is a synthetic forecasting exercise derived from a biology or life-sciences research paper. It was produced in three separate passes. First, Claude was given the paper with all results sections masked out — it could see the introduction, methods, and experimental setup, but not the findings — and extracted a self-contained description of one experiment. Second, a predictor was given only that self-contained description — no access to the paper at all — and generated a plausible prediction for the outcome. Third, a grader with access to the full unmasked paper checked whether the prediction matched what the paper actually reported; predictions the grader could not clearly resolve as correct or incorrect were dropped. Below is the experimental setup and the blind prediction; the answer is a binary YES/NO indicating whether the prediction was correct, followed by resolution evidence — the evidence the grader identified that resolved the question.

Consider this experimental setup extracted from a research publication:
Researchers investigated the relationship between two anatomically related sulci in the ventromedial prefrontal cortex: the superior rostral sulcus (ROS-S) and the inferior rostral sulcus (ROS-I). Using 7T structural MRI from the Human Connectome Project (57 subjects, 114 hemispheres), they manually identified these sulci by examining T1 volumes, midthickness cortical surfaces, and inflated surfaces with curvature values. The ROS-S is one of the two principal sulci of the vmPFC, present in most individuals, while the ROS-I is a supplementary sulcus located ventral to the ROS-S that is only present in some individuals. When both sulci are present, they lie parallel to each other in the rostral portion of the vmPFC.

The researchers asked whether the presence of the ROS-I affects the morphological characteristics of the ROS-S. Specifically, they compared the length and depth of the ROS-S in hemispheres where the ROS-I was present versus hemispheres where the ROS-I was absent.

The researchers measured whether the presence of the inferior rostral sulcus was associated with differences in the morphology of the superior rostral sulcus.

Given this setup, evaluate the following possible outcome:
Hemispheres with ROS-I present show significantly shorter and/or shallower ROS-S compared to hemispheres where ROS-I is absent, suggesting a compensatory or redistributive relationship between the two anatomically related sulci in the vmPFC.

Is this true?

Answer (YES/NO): NO